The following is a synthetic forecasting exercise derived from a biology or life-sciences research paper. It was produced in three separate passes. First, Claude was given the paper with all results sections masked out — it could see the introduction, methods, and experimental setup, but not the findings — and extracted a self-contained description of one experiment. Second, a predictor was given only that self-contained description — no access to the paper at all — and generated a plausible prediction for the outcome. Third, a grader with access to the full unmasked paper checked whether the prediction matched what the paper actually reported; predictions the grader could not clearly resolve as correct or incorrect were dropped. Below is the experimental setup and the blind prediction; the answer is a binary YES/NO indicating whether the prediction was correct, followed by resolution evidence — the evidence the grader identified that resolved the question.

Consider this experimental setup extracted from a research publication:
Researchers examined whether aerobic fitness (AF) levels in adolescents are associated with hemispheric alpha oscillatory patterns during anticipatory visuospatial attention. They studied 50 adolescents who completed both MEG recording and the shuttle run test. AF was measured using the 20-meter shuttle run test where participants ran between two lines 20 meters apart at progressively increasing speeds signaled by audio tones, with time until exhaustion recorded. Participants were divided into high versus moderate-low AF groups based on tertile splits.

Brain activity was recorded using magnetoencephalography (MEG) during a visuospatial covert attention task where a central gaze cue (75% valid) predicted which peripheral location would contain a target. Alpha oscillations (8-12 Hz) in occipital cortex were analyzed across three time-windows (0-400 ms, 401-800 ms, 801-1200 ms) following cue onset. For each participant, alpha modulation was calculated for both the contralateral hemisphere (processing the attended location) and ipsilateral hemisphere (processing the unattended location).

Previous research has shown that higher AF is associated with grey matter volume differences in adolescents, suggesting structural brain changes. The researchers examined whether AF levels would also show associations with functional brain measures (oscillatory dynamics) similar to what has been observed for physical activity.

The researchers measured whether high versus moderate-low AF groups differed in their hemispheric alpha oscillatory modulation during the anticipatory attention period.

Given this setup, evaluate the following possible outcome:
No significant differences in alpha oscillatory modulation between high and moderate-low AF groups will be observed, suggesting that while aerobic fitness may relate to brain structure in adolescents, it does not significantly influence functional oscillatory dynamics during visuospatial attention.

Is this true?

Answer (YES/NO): YES